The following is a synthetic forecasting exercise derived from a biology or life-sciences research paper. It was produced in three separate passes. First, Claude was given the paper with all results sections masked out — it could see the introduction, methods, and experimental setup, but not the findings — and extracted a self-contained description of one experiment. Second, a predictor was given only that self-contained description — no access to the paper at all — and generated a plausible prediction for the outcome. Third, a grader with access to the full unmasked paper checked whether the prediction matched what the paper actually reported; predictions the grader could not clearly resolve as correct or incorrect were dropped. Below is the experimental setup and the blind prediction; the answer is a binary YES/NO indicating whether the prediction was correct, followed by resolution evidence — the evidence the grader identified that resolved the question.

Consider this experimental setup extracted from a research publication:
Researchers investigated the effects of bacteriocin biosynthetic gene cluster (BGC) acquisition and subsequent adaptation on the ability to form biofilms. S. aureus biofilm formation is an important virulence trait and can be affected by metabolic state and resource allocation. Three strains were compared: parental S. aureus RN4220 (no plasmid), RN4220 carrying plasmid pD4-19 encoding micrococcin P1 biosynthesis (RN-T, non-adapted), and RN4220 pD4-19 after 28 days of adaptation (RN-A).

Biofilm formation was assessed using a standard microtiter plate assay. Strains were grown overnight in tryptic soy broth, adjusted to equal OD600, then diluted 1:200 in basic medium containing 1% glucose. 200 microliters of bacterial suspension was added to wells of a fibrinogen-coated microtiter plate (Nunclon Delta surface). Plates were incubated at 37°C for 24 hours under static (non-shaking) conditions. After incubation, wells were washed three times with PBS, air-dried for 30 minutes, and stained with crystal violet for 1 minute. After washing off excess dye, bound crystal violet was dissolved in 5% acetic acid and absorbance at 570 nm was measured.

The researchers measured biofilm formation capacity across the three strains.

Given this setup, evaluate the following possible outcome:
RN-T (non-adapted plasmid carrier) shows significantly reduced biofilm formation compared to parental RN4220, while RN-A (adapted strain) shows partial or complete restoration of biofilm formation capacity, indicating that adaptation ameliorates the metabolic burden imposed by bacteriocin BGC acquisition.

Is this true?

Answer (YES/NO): NO